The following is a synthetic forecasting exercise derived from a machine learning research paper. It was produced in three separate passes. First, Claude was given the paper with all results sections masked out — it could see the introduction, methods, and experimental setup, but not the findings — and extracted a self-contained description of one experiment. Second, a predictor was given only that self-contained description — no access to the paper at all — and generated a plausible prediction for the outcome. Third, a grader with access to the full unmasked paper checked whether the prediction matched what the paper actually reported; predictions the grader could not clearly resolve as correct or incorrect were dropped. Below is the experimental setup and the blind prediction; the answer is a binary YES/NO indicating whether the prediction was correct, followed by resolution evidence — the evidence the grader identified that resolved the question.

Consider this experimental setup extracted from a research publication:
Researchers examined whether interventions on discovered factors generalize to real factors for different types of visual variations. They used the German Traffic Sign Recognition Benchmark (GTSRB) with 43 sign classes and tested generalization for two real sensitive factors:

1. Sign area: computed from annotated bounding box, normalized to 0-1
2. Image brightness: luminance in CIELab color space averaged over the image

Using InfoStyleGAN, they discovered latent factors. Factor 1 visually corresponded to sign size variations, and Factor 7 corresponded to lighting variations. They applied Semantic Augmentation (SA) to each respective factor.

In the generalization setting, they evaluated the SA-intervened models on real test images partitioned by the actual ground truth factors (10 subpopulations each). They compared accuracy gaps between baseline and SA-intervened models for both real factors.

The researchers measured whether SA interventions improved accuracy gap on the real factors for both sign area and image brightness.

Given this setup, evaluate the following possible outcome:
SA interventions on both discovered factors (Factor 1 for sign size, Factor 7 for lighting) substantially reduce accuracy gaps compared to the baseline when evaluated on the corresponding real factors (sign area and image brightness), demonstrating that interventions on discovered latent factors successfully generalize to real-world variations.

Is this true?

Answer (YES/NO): NO